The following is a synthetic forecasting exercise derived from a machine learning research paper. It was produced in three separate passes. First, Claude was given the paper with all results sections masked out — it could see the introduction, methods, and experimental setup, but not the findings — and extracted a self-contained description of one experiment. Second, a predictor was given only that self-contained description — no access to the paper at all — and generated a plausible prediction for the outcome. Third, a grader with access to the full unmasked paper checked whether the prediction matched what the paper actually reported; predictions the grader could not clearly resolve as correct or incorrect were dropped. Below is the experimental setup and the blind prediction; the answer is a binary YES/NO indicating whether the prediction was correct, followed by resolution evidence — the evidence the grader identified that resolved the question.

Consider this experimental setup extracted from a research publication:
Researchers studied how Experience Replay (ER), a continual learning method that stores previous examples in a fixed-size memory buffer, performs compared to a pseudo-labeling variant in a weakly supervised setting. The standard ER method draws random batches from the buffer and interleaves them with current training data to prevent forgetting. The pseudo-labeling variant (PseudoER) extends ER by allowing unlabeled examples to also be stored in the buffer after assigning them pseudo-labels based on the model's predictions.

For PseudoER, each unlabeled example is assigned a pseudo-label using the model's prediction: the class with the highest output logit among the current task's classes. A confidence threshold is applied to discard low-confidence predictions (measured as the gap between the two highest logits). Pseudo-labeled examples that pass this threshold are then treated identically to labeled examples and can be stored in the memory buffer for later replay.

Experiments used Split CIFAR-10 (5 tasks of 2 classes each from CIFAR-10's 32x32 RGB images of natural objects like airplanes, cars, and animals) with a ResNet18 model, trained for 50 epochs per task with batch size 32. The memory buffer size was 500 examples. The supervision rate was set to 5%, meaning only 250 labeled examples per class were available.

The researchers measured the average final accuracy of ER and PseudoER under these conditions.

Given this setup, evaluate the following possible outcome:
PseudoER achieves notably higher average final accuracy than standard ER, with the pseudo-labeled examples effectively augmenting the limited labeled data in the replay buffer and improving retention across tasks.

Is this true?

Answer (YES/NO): NO